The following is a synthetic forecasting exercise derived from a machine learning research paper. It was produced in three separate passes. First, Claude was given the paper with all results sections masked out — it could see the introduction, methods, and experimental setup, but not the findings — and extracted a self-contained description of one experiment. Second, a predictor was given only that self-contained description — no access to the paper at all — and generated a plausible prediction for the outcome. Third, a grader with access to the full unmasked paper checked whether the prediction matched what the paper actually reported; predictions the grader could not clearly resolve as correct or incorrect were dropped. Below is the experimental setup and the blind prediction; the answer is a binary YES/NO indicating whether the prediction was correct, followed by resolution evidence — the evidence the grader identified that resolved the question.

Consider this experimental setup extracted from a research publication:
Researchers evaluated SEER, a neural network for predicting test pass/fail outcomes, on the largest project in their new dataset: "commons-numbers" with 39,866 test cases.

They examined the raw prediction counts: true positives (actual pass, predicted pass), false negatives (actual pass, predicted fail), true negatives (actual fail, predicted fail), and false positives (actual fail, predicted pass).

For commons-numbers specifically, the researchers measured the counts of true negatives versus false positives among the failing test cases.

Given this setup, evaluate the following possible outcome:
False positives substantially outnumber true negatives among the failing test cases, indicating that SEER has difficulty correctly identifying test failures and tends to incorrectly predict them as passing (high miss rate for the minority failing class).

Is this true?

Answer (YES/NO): YES